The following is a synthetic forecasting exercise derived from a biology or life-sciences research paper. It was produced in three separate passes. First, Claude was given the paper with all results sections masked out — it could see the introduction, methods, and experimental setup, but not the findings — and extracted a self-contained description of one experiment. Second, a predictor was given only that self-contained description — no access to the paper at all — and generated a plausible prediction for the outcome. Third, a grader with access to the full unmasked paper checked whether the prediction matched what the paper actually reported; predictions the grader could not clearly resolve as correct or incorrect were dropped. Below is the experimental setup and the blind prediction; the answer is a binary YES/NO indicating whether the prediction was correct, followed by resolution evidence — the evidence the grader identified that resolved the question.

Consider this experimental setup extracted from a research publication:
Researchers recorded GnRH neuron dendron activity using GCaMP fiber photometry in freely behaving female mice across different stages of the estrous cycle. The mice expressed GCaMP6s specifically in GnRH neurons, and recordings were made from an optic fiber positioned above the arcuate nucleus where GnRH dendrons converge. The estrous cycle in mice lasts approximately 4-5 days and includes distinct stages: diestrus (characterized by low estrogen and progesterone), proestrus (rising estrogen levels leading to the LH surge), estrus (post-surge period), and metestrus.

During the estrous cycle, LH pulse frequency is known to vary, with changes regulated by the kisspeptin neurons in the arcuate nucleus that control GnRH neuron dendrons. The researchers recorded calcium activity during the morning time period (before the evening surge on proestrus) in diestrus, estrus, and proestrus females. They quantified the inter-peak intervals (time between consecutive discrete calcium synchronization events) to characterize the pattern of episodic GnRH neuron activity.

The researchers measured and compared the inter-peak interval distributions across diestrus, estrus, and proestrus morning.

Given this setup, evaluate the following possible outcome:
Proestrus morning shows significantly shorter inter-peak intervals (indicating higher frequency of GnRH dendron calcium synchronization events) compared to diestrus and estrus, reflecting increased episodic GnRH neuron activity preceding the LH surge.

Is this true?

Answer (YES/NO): NO